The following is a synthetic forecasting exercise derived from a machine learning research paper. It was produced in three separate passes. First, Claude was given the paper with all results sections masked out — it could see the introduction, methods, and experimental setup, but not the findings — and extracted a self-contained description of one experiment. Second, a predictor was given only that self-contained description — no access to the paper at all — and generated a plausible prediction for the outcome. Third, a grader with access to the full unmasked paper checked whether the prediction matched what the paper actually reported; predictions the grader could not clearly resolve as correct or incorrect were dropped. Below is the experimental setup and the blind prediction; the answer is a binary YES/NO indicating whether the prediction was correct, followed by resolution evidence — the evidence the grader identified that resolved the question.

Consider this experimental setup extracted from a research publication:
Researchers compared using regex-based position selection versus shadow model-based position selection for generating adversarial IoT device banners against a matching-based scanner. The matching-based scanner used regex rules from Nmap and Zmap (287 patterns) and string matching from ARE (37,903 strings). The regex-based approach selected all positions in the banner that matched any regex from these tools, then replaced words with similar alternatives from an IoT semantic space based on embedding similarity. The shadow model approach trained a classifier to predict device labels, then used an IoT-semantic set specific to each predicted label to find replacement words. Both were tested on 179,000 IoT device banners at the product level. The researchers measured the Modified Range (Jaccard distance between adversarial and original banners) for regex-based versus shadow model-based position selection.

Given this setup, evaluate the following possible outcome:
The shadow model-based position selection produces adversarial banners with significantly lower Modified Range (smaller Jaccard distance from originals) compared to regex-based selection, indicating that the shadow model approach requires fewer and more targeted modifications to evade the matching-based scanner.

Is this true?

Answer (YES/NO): NO